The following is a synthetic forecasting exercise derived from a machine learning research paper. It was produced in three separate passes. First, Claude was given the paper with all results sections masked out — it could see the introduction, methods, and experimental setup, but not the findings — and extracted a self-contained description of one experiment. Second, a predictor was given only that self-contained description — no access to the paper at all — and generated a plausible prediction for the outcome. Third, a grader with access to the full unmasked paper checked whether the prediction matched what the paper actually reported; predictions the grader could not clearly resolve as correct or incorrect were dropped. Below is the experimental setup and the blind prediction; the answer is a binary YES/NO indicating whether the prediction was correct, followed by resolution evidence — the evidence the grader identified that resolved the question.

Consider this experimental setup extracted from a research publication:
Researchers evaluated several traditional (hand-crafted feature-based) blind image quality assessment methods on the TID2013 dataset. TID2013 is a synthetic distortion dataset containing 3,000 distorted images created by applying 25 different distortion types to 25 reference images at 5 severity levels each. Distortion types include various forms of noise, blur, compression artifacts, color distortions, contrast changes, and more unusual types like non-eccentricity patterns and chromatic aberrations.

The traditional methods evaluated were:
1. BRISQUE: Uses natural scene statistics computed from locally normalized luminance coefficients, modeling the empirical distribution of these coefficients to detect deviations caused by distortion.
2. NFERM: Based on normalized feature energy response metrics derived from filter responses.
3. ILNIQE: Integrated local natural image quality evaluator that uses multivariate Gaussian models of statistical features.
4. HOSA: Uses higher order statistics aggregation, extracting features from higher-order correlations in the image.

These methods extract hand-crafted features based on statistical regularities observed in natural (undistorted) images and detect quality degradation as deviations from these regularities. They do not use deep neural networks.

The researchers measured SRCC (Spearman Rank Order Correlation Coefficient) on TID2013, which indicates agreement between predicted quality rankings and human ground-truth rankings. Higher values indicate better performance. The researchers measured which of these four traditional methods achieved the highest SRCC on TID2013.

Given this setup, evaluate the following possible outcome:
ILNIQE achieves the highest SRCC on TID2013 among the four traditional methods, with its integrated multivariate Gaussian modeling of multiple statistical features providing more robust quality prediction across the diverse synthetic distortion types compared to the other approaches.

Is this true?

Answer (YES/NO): NO